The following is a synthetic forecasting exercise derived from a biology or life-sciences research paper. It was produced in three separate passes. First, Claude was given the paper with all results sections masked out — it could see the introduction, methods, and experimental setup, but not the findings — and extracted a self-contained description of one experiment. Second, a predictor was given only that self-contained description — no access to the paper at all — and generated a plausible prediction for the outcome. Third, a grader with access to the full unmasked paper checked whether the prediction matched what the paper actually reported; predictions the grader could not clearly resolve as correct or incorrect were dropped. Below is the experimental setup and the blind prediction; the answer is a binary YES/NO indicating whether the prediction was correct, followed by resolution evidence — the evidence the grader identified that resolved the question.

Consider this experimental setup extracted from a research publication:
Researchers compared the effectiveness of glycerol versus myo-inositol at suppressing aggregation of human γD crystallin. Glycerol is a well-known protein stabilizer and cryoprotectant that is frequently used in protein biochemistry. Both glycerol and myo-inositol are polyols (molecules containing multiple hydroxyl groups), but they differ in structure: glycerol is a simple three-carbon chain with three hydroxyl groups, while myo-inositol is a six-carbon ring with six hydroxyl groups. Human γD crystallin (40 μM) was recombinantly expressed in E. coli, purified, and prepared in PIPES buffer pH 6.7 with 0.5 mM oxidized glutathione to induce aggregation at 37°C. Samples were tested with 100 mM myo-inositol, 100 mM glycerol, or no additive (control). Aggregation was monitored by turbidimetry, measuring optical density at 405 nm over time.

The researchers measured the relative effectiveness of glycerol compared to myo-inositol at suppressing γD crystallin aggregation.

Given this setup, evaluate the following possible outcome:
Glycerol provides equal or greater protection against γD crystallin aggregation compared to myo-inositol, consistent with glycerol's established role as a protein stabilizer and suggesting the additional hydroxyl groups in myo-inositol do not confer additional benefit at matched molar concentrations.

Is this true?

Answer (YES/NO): NO